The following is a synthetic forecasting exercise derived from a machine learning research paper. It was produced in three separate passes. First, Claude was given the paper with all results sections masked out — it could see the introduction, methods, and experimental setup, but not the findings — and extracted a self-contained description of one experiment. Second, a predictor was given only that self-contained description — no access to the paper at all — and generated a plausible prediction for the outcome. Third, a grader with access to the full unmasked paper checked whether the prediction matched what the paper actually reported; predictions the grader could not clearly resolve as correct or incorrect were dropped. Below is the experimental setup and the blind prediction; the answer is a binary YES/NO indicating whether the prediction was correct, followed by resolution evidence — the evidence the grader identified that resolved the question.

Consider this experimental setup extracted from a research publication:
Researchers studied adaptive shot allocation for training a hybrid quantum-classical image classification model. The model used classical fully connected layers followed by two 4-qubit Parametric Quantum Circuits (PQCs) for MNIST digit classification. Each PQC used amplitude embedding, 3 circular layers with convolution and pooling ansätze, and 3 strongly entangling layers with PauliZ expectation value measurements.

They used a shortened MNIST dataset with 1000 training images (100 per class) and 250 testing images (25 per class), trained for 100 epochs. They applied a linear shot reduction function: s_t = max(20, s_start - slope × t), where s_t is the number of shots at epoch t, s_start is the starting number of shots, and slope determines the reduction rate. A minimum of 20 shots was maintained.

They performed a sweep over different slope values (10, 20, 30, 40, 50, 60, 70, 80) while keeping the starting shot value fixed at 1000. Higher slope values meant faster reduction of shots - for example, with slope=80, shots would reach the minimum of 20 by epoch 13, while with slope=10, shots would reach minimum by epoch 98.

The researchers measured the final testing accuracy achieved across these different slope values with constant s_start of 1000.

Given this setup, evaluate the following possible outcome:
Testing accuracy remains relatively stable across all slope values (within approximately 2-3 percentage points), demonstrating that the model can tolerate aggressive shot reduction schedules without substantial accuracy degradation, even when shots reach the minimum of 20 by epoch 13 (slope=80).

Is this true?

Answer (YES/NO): YES